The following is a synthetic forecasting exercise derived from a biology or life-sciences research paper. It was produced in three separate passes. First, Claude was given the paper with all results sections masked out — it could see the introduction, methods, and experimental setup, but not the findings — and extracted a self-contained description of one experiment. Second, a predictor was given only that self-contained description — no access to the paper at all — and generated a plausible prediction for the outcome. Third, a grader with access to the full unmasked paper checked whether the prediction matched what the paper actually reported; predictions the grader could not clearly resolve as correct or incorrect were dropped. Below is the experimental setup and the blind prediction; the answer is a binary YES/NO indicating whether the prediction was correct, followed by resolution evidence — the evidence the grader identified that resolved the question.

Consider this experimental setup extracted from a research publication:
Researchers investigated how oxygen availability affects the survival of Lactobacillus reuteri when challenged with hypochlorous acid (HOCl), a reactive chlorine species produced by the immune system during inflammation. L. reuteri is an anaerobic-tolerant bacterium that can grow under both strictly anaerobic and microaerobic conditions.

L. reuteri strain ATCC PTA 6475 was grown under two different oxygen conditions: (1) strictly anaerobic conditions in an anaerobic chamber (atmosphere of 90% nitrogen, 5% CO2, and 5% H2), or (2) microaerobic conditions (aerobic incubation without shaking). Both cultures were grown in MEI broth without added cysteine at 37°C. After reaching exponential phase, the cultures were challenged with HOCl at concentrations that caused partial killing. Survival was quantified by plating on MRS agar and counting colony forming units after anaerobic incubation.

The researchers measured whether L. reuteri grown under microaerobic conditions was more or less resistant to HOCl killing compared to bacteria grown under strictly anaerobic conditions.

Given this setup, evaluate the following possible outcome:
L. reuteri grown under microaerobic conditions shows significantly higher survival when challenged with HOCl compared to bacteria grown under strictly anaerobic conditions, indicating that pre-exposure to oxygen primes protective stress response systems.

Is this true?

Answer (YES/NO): NO